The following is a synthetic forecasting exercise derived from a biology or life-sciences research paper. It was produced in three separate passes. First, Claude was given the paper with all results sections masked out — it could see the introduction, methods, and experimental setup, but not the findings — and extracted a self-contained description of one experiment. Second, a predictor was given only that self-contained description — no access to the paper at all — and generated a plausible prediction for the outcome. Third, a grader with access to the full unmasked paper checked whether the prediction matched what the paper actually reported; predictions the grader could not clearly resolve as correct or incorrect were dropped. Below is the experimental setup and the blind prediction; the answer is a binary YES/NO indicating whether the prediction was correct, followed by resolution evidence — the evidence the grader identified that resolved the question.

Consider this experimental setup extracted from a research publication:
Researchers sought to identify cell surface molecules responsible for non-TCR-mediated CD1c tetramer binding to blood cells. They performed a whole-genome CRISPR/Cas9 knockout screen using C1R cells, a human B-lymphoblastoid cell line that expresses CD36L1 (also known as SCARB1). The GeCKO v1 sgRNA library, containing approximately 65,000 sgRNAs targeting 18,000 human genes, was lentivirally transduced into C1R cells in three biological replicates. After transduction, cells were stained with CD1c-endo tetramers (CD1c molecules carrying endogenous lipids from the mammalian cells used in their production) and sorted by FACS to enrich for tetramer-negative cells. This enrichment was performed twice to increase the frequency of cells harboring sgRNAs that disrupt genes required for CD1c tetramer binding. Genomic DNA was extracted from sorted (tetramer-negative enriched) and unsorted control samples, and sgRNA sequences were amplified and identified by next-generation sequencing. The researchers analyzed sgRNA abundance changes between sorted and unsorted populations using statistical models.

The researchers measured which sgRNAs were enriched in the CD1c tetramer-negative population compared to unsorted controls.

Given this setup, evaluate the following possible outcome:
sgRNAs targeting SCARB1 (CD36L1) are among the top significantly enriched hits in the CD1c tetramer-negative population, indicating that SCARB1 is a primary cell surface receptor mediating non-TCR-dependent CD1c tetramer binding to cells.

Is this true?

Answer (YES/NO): YES